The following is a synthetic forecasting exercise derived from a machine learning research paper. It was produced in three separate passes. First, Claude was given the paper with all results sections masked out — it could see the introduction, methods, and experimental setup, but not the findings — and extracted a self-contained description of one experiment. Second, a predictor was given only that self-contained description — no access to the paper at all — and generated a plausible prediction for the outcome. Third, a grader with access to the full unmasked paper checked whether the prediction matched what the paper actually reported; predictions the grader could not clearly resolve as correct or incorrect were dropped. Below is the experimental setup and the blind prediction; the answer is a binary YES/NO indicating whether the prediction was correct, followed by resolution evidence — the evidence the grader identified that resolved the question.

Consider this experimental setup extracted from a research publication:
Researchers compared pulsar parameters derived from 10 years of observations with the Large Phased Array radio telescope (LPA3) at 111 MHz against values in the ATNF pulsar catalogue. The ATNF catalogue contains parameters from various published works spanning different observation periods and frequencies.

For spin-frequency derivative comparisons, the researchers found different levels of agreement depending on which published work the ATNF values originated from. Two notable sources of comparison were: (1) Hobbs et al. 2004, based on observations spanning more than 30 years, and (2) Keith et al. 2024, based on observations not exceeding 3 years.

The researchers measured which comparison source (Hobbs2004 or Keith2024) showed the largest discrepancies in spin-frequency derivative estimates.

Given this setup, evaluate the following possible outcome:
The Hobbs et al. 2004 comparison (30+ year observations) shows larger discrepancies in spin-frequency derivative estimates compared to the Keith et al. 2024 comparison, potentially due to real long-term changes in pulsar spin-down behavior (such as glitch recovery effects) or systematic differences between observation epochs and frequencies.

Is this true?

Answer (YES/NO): NO